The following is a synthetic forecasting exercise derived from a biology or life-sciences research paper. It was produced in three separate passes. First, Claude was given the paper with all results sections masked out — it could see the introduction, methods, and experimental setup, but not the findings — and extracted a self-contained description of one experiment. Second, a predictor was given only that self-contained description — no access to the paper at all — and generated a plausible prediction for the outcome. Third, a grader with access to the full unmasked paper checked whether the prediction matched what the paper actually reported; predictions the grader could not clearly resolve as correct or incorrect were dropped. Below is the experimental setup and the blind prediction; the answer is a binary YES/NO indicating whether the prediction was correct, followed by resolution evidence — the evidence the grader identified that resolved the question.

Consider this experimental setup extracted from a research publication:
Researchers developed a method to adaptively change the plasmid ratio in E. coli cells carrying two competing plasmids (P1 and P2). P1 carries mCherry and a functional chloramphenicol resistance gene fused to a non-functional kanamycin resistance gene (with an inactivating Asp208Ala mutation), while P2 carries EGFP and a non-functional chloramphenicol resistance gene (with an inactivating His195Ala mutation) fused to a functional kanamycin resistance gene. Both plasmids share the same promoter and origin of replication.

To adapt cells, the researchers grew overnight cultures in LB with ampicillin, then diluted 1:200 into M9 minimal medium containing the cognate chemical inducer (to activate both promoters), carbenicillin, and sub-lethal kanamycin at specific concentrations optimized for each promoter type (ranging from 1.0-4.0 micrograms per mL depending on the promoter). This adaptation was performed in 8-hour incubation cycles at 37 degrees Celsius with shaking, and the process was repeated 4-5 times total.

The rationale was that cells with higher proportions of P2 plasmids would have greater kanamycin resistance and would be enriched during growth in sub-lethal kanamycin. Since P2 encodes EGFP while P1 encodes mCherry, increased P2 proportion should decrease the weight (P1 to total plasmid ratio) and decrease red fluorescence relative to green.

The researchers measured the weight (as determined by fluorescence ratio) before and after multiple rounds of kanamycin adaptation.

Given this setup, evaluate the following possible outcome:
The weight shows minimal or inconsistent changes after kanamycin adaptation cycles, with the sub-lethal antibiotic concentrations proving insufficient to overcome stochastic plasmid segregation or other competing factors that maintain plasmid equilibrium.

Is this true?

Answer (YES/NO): NO